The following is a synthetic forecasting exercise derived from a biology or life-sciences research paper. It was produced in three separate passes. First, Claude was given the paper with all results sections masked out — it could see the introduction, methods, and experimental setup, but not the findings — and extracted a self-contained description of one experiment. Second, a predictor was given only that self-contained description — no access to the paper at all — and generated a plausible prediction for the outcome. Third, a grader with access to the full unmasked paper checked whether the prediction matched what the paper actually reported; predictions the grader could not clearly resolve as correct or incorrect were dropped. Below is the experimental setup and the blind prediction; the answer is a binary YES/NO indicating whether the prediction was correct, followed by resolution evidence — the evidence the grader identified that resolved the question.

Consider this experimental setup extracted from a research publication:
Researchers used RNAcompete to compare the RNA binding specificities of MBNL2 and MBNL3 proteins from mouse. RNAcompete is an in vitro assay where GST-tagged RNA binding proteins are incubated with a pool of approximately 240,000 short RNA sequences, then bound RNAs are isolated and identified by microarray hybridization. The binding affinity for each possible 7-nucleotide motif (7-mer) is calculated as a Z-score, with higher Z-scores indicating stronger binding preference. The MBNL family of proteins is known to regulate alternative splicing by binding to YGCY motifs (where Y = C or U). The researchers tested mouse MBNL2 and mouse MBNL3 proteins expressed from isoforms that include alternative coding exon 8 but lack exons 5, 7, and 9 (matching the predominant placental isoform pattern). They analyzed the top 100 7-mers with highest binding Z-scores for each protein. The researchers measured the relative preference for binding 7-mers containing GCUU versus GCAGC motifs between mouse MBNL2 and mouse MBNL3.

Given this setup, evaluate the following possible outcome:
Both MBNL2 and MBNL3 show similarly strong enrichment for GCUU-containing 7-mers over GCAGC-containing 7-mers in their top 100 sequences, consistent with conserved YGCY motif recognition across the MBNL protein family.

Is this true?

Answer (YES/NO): NO